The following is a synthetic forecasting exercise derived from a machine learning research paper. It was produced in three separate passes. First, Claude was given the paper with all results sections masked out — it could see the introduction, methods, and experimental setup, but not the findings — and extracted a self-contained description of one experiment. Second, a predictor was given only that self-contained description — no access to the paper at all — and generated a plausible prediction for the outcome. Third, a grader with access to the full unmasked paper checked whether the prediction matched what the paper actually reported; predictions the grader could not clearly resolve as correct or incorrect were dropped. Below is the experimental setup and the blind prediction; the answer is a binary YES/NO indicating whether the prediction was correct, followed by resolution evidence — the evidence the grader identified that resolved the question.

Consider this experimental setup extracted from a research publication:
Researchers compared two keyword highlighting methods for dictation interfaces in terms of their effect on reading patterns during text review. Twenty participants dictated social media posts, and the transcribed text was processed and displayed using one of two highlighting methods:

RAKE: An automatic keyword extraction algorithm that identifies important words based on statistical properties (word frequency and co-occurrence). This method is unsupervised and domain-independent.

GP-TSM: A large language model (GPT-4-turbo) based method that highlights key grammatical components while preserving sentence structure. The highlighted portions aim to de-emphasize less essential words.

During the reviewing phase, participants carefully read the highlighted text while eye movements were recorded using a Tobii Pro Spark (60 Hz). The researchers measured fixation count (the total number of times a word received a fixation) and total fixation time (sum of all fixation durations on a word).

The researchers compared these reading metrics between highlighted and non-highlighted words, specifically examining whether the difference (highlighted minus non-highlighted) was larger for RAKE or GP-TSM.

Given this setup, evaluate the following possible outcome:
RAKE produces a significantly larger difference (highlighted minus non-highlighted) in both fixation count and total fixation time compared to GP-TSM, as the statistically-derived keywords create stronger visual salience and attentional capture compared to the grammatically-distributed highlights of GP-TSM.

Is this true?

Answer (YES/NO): YES